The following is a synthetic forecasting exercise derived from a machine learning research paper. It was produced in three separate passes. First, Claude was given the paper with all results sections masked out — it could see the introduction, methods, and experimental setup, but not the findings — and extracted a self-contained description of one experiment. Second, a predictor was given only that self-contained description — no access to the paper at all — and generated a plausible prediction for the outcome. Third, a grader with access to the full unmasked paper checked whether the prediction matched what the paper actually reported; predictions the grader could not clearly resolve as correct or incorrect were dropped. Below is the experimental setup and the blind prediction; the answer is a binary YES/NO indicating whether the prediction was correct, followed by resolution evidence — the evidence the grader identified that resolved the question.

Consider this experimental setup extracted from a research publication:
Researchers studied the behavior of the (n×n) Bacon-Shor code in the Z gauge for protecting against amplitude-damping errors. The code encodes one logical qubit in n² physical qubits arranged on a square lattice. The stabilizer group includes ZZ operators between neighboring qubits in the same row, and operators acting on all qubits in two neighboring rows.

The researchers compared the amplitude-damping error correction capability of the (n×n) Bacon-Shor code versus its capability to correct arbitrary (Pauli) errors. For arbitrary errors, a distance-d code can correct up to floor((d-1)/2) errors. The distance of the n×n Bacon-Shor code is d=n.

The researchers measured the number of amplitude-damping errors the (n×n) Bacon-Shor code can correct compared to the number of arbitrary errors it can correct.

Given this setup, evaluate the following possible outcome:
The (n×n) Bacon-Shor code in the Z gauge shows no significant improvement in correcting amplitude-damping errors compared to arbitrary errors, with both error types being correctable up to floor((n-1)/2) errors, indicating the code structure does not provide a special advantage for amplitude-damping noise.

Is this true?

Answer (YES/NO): NO